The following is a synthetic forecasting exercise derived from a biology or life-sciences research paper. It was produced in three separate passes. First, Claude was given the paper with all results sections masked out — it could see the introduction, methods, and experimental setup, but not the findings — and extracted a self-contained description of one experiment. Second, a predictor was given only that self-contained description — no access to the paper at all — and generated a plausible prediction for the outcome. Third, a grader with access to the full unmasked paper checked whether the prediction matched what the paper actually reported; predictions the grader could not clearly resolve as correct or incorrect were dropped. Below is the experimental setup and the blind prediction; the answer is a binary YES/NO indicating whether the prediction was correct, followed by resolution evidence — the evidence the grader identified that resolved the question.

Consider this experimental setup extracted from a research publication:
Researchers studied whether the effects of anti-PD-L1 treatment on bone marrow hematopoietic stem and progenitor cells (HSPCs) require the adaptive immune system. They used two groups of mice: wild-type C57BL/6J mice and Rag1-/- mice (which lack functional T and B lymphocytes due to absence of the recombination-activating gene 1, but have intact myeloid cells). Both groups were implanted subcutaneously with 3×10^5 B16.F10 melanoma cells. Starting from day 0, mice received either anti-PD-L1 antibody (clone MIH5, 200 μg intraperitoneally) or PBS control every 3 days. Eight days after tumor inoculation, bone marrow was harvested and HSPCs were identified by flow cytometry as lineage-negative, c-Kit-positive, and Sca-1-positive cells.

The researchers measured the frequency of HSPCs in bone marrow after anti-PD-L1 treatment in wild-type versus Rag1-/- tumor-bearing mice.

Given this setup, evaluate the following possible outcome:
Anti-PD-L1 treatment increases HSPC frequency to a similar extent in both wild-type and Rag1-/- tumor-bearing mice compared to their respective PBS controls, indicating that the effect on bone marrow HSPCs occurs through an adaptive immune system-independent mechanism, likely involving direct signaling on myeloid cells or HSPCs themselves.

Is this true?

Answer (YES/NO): NO